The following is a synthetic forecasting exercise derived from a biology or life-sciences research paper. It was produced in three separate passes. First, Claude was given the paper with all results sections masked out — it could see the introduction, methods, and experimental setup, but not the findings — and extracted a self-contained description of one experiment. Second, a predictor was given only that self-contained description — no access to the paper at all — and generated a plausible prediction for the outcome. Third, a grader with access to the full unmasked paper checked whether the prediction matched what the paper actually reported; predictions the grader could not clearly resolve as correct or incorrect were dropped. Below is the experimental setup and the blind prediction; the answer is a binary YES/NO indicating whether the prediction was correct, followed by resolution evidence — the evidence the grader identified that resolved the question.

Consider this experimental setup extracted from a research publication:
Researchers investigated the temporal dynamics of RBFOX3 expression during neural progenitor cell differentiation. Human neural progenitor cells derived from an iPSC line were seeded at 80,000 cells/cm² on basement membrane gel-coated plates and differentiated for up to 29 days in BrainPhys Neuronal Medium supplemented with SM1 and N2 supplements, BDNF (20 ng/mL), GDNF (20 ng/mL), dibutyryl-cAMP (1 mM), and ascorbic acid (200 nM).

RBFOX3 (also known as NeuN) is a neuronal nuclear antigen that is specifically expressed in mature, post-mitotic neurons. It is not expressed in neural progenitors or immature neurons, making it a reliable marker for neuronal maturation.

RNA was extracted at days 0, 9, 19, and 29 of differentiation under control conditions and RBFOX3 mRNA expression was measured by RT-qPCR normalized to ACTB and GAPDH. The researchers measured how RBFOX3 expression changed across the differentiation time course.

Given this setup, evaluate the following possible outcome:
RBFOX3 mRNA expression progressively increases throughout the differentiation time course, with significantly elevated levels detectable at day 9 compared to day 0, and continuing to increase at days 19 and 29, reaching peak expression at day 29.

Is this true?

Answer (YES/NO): NO